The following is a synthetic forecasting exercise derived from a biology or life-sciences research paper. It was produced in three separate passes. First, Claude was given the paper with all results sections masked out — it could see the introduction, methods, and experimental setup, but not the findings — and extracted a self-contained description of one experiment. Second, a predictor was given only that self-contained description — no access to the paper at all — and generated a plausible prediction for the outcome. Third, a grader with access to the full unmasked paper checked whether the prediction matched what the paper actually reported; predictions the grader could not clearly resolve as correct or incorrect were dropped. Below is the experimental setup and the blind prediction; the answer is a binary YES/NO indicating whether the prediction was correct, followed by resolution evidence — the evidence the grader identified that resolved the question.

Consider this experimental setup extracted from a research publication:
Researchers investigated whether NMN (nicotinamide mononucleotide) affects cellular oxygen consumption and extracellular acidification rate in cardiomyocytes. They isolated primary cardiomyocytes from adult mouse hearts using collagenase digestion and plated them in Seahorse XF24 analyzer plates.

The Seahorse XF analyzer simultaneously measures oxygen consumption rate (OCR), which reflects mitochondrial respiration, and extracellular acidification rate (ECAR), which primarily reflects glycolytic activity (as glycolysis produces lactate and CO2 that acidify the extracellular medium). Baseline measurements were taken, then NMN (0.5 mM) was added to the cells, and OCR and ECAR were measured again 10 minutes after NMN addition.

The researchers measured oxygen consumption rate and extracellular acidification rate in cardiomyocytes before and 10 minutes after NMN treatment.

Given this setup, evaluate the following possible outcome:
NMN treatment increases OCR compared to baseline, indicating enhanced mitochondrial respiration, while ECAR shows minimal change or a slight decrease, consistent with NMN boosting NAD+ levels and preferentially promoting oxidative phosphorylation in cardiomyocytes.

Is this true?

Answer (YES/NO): NO